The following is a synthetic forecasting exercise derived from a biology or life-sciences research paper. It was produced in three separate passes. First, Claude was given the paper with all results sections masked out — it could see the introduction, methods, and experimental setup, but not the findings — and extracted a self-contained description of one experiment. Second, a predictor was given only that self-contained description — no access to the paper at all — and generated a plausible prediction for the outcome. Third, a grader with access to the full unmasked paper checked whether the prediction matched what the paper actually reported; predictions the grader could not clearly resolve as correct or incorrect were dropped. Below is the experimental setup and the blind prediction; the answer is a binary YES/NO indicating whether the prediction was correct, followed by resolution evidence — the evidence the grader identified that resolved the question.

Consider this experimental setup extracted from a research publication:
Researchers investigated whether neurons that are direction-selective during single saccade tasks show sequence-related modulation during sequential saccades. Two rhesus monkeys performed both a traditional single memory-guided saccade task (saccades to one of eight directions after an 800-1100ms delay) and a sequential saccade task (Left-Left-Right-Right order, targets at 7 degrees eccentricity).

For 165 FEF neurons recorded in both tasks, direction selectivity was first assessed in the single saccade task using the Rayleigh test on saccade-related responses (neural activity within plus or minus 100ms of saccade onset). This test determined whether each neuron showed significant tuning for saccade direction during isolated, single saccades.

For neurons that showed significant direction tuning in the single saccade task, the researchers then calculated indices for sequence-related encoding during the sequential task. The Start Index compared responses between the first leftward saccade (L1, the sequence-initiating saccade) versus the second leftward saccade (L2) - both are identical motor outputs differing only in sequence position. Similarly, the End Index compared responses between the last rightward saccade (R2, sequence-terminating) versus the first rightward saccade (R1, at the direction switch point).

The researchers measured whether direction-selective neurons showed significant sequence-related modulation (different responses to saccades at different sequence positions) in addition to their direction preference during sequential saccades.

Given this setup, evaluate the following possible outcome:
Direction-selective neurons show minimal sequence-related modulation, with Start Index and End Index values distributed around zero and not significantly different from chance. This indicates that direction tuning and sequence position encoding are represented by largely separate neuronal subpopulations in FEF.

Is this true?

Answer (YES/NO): NO